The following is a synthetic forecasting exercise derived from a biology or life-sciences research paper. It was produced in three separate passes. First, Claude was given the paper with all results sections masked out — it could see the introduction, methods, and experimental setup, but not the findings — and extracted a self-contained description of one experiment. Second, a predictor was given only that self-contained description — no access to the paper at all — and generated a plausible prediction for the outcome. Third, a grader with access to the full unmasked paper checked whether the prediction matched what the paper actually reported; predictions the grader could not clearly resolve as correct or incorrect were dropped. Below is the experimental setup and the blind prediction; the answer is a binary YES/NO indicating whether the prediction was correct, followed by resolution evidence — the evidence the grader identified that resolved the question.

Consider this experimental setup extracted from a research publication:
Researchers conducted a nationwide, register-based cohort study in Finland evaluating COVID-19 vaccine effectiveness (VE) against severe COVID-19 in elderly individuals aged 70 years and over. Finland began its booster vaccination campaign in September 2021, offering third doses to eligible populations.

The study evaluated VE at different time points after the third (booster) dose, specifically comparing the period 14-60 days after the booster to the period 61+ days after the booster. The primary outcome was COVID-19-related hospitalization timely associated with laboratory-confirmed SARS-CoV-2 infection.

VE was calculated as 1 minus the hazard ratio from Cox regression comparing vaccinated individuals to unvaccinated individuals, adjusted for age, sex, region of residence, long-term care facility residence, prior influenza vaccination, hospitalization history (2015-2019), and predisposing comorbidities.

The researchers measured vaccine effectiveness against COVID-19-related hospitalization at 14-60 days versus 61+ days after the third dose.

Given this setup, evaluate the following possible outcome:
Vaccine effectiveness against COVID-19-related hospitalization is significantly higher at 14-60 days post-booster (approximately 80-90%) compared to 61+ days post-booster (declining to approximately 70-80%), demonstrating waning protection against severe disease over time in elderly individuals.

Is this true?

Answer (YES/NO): NO